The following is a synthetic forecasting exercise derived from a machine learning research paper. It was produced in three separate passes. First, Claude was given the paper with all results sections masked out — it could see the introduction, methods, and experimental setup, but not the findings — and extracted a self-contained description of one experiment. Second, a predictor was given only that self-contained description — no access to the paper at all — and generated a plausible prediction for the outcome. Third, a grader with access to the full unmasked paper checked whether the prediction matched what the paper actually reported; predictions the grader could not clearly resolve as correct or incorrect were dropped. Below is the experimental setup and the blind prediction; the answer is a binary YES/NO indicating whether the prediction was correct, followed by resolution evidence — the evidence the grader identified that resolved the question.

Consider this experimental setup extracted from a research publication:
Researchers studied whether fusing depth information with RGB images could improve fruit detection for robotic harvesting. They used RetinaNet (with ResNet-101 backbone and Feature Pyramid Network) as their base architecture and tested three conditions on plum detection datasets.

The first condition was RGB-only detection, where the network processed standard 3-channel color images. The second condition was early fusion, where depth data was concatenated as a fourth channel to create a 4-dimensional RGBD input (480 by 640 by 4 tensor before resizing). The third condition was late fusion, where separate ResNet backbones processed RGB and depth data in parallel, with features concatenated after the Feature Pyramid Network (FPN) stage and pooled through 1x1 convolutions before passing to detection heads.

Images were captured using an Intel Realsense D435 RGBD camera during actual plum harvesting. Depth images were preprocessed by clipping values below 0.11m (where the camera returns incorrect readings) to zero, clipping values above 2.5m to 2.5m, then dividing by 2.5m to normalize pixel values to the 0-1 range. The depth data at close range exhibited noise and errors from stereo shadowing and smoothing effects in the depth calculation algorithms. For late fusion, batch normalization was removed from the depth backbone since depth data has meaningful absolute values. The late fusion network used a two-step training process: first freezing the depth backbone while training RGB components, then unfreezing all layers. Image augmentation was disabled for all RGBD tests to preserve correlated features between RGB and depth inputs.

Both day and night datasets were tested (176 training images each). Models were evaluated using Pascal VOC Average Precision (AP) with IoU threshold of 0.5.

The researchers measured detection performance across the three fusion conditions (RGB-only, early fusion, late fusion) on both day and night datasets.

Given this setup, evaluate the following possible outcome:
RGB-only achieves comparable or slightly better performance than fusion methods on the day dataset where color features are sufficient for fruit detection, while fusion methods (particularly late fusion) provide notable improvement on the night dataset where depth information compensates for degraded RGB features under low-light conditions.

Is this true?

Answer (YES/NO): NO